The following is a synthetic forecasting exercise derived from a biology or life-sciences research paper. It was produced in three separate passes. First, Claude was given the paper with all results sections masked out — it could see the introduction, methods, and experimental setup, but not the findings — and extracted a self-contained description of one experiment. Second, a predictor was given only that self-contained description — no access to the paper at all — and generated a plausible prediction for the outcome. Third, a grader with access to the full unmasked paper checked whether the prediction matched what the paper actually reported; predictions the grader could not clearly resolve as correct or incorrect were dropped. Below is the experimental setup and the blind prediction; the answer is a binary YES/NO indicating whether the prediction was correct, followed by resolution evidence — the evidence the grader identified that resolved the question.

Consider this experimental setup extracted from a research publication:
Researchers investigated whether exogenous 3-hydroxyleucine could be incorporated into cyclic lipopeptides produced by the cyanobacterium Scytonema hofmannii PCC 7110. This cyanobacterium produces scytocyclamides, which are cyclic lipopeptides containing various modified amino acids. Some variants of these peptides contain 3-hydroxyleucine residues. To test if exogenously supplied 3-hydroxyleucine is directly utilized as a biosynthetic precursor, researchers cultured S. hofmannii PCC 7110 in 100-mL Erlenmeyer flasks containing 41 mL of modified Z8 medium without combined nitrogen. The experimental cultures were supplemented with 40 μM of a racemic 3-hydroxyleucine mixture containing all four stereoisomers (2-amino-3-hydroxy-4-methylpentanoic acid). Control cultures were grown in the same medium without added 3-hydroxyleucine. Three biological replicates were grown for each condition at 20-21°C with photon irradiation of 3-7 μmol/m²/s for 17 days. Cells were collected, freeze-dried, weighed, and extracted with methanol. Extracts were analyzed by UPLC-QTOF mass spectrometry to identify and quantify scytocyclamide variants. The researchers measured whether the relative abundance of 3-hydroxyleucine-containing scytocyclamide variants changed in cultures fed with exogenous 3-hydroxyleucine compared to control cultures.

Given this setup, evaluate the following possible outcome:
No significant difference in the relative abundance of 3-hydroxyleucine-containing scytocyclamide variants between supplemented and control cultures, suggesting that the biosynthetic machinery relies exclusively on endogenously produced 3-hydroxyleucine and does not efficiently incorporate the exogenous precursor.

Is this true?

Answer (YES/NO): YES